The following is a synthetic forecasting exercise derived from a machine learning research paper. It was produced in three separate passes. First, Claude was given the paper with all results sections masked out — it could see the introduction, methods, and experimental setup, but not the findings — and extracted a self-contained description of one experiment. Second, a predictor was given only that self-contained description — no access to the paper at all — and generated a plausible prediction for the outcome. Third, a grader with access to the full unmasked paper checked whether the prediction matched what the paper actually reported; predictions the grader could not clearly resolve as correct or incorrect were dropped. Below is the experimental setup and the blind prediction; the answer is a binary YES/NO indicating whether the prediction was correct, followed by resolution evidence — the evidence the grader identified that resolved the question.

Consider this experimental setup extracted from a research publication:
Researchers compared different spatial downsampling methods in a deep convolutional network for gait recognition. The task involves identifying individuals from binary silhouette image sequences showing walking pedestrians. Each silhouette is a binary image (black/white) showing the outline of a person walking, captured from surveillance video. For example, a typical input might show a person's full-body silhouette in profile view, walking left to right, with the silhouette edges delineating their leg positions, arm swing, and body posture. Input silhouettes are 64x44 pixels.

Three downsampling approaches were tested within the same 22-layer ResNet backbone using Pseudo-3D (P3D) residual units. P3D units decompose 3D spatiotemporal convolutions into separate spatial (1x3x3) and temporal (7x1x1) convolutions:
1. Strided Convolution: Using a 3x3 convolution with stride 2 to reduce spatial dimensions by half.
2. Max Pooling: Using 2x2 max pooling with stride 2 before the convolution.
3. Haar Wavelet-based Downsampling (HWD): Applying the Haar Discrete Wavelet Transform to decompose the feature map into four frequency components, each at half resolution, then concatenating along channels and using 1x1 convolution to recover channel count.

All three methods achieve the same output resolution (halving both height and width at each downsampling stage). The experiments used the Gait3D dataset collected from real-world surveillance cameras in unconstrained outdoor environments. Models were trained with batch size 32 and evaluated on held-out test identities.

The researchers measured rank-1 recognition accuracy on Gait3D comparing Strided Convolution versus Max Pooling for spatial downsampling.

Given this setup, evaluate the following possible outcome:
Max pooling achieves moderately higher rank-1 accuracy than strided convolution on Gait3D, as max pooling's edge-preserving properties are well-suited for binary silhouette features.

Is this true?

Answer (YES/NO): NO